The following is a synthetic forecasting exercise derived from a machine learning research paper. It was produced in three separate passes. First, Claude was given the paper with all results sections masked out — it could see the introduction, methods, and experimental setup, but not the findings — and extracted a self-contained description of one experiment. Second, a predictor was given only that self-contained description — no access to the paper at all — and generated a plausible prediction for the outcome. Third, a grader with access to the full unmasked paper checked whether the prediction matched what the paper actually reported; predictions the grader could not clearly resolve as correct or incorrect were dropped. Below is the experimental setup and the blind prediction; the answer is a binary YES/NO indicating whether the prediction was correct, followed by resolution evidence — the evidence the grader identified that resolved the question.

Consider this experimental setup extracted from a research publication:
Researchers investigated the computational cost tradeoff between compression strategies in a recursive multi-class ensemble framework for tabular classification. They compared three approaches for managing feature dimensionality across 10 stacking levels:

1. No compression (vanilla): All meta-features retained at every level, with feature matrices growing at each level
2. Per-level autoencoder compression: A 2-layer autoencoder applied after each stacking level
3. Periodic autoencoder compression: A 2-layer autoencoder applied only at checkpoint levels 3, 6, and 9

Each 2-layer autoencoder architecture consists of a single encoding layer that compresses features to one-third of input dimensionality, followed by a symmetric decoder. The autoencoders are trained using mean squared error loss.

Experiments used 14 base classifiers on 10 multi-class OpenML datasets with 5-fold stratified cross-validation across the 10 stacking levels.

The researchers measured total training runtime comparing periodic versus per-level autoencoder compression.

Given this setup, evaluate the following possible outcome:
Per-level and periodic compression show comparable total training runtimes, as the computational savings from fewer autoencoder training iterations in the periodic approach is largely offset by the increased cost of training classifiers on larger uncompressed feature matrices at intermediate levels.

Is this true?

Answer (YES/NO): NO